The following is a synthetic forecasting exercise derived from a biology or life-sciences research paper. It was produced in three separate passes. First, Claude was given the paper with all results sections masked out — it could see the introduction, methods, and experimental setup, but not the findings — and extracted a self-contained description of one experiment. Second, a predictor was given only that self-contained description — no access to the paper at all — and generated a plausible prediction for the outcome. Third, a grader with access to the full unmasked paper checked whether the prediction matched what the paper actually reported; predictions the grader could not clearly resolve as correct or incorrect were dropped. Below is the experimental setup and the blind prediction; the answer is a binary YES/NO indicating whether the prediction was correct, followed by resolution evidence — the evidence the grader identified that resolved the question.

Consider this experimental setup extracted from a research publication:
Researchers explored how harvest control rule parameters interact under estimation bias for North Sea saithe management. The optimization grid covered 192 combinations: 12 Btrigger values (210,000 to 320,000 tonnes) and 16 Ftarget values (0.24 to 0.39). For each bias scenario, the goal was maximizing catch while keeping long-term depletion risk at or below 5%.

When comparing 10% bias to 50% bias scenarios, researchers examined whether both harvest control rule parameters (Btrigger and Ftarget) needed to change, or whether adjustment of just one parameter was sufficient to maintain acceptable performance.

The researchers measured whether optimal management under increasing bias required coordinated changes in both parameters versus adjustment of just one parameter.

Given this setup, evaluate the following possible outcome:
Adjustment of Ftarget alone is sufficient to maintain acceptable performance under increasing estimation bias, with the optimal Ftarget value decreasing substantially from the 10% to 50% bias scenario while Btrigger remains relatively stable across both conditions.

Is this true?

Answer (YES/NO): NO